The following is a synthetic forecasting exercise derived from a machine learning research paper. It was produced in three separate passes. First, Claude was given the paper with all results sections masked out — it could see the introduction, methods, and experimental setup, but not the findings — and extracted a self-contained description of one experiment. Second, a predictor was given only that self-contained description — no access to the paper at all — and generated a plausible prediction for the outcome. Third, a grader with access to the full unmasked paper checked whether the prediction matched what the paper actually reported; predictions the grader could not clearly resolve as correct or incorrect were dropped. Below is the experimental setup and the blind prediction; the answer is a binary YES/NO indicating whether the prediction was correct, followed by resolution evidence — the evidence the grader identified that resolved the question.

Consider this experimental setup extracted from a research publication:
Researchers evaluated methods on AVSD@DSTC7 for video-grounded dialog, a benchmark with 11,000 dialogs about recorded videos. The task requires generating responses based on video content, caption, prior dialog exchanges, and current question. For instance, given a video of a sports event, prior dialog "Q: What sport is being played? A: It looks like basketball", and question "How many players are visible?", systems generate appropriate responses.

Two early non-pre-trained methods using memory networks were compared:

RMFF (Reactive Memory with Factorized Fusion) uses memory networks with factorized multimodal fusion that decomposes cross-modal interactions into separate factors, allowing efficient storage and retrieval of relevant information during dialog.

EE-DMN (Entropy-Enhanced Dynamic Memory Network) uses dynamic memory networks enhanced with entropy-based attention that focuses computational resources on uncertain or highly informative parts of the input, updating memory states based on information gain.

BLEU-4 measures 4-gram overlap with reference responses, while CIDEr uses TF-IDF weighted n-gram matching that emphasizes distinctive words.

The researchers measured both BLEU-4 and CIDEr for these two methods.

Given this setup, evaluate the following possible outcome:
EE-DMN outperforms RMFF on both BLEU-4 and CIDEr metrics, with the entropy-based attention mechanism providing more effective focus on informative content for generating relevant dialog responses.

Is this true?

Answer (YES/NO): NO